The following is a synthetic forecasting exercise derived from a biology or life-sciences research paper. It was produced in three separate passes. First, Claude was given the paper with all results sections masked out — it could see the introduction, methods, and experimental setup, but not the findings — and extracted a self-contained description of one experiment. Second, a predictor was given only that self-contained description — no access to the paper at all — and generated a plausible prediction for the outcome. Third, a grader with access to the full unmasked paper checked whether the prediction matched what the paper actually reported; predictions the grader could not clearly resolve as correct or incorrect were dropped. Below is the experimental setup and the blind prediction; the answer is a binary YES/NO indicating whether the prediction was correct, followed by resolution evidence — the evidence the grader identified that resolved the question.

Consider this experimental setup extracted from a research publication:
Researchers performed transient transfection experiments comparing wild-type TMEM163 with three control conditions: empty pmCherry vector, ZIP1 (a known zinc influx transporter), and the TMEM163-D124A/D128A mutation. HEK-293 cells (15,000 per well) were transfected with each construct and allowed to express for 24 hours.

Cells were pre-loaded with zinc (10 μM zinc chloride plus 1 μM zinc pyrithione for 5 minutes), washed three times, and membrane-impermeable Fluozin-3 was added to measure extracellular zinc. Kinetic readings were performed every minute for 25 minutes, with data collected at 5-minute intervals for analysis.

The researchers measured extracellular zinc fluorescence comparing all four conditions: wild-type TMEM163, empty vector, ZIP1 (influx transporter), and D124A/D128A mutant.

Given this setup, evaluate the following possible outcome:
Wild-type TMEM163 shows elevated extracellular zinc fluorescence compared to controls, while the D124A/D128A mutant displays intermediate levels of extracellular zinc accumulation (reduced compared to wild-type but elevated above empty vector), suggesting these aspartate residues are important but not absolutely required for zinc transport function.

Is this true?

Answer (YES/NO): NO